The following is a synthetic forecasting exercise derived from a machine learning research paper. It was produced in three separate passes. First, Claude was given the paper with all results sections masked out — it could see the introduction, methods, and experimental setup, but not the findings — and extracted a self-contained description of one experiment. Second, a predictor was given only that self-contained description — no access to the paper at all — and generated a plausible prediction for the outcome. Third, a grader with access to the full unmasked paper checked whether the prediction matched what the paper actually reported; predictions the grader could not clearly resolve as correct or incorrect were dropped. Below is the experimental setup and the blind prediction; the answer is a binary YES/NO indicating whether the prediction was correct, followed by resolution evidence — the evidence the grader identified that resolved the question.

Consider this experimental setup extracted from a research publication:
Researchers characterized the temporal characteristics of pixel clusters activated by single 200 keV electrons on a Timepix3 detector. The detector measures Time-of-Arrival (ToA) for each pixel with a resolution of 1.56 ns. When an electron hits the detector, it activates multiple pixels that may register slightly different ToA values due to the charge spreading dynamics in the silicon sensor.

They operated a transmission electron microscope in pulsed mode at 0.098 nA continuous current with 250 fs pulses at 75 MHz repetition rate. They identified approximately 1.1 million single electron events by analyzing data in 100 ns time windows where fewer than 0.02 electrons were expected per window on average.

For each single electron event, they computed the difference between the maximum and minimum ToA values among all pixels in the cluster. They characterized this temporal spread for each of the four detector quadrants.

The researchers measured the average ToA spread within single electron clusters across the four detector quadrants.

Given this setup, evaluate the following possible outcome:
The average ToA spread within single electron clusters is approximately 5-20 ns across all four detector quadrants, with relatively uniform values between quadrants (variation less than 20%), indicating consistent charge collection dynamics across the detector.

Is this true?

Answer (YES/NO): NO